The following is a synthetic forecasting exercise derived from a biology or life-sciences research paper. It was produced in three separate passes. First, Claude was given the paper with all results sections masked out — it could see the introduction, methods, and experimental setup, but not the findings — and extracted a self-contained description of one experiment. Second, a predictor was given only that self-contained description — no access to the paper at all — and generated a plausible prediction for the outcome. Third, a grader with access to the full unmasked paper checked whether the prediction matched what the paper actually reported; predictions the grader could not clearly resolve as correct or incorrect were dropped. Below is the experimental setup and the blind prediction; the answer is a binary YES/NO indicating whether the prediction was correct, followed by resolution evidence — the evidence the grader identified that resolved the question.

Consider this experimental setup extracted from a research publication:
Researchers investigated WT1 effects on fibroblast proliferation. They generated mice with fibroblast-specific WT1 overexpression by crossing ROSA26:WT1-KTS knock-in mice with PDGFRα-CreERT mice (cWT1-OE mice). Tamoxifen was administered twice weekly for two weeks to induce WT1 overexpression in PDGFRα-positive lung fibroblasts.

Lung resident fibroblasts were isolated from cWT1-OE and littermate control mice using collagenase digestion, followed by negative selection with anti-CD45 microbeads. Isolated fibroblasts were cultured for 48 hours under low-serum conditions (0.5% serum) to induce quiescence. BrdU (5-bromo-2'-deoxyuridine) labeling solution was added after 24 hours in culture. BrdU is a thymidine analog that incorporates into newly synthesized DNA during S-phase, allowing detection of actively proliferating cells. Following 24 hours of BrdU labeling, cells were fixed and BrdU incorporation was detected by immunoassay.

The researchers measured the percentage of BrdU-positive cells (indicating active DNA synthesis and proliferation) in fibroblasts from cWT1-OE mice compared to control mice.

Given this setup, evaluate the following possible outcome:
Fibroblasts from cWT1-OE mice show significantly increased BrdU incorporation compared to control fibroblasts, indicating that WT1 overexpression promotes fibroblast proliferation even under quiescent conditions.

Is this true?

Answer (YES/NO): YES